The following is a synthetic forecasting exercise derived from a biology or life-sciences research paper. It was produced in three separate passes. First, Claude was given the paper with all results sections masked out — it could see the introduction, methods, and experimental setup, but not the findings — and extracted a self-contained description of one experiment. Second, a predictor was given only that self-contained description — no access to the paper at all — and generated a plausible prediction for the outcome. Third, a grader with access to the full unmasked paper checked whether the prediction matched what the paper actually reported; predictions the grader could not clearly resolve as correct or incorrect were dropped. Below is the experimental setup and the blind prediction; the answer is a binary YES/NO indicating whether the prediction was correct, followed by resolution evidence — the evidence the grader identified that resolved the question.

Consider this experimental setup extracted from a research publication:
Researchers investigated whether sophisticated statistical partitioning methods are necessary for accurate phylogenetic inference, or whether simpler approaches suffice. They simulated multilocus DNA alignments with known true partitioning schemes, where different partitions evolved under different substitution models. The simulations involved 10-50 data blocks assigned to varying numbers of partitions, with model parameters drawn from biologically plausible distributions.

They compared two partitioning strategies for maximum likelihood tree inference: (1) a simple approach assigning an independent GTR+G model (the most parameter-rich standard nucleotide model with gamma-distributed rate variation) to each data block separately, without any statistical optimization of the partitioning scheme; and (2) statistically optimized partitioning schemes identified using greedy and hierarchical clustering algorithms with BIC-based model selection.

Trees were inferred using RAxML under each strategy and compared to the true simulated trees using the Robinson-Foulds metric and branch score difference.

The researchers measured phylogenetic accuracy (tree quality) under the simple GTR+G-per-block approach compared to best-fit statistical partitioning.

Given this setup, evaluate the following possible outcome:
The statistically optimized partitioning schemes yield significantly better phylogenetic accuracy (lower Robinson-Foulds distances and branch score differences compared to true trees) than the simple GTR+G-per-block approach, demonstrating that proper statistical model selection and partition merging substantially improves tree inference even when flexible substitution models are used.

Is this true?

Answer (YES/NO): NO